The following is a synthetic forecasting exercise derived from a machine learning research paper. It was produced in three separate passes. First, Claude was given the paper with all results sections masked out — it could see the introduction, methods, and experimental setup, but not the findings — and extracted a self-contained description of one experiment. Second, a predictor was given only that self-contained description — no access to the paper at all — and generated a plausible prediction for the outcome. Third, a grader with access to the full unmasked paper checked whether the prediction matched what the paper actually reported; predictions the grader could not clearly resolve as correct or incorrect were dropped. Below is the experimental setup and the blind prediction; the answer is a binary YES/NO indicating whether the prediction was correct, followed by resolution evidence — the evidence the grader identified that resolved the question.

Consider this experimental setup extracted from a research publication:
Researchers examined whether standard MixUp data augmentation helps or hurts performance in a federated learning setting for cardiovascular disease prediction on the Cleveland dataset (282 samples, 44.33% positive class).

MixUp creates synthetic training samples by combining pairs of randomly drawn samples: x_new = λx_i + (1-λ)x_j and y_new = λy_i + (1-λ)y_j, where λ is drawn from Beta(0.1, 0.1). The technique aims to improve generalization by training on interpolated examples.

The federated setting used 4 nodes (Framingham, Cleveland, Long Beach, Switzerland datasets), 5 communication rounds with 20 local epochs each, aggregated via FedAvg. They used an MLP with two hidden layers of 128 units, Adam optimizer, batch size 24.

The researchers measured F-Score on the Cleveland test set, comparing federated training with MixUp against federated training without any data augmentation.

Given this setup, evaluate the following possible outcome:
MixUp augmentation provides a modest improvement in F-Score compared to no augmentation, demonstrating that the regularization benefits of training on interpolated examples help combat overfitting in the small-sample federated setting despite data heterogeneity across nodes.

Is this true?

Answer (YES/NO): NO